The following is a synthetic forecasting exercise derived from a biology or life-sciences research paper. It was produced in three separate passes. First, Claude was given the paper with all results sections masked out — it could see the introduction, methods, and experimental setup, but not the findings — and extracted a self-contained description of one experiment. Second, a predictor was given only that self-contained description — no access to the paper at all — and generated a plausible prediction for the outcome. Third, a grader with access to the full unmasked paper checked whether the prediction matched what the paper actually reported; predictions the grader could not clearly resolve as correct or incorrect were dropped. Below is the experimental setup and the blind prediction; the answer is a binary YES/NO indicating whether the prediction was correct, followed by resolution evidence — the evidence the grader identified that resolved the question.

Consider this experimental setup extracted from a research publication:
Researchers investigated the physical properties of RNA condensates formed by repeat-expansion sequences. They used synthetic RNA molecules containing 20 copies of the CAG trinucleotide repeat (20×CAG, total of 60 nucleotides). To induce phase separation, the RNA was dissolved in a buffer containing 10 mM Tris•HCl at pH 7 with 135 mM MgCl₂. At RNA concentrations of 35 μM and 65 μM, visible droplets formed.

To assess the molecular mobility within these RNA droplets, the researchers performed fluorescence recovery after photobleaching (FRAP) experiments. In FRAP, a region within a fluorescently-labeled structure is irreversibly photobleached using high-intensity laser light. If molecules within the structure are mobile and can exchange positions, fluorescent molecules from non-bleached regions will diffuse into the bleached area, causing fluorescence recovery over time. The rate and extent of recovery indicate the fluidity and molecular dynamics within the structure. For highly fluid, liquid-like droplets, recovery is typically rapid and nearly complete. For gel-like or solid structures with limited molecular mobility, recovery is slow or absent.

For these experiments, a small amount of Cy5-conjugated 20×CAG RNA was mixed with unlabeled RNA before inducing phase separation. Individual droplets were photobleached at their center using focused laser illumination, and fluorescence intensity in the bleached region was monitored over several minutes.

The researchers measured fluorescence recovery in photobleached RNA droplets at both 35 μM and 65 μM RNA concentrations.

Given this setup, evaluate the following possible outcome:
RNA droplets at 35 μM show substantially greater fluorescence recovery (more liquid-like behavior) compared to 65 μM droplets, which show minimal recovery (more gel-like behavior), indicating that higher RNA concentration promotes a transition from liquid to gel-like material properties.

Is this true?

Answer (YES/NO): NO